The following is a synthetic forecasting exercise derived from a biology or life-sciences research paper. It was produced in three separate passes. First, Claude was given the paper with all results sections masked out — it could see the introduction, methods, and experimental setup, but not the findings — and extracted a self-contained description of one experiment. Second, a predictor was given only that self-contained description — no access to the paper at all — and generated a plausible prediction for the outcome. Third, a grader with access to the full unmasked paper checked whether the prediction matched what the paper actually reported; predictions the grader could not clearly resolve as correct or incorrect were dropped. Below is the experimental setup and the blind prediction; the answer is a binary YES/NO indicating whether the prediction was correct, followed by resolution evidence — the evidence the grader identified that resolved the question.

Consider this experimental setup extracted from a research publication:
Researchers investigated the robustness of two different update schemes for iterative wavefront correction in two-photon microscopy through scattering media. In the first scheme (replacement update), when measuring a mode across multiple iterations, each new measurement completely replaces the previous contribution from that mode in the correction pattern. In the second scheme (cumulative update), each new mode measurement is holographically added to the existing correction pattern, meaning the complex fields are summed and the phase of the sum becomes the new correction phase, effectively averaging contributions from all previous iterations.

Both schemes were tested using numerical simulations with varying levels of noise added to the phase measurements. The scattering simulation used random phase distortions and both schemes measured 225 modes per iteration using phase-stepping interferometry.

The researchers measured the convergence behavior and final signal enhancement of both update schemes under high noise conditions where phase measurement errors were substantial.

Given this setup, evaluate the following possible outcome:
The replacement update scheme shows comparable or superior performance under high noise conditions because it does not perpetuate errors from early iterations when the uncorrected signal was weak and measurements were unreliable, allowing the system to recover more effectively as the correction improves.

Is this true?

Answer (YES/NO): NO